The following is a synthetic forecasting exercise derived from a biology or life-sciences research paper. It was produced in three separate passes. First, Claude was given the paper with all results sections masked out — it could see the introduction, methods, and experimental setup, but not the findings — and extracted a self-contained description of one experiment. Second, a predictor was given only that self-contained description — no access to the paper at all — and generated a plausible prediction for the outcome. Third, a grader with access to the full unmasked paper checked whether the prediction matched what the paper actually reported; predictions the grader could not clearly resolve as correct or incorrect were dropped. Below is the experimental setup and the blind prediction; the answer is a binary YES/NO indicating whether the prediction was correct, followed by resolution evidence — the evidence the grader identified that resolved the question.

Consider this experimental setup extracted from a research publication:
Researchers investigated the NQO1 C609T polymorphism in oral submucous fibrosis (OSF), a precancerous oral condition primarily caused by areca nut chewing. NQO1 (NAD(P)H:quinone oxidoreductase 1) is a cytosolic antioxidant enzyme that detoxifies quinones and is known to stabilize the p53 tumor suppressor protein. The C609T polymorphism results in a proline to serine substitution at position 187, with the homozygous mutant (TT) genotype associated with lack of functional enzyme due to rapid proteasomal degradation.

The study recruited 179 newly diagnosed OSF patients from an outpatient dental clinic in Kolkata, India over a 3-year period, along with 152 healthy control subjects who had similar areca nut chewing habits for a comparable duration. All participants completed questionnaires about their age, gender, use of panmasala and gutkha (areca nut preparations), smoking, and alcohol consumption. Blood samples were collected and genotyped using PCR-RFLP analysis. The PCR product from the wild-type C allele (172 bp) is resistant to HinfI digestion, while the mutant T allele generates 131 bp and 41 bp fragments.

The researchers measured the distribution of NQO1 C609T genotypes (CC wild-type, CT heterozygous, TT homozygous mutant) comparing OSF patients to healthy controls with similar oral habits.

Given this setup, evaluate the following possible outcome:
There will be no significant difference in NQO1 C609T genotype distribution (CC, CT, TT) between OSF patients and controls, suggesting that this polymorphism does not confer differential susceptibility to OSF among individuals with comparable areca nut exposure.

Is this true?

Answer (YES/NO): NO